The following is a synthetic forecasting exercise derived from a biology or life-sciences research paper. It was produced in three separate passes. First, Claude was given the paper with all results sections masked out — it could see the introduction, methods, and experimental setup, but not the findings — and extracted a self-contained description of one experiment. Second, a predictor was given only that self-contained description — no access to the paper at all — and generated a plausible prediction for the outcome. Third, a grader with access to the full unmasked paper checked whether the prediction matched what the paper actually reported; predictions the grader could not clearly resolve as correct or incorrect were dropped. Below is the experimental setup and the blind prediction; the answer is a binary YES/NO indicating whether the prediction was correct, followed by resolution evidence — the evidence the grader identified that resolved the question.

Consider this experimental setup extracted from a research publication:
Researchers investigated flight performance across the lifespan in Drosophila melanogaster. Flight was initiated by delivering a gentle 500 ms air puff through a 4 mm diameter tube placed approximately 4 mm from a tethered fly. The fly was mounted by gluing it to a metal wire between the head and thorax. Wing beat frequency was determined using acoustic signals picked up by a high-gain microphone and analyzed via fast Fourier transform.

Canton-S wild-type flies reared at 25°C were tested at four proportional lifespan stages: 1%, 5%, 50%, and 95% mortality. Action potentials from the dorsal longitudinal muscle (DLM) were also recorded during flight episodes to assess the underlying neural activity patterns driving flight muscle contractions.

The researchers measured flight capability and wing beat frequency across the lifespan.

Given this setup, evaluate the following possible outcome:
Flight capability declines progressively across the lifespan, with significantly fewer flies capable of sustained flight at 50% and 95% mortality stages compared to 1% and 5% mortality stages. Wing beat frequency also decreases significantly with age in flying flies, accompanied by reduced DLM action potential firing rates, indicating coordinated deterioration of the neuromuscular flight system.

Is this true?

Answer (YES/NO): NO